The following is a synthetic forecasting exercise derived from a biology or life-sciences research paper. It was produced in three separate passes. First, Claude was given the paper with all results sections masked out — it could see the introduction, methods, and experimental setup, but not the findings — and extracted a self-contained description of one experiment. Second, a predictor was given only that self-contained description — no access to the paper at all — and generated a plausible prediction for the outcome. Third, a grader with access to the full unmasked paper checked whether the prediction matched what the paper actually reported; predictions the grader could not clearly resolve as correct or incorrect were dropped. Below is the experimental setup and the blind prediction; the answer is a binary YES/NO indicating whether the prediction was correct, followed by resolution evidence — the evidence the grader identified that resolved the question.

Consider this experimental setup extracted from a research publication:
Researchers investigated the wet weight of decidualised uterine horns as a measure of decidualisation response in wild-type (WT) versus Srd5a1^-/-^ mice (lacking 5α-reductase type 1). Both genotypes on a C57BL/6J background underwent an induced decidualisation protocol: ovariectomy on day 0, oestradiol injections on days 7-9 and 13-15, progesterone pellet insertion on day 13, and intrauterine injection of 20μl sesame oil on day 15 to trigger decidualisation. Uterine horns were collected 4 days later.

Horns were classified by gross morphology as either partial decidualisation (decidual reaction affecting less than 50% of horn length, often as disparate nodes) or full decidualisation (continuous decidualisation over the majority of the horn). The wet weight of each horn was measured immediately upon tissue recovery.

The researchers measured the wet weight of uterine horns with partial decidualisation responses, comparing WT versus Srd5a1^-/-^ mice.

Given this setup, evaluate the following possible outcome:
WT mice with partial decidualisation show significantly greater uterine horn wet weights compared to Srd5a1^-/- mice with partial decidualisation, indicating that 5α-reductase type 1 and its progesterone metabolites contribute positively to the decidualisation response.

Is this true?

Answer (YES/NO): NO